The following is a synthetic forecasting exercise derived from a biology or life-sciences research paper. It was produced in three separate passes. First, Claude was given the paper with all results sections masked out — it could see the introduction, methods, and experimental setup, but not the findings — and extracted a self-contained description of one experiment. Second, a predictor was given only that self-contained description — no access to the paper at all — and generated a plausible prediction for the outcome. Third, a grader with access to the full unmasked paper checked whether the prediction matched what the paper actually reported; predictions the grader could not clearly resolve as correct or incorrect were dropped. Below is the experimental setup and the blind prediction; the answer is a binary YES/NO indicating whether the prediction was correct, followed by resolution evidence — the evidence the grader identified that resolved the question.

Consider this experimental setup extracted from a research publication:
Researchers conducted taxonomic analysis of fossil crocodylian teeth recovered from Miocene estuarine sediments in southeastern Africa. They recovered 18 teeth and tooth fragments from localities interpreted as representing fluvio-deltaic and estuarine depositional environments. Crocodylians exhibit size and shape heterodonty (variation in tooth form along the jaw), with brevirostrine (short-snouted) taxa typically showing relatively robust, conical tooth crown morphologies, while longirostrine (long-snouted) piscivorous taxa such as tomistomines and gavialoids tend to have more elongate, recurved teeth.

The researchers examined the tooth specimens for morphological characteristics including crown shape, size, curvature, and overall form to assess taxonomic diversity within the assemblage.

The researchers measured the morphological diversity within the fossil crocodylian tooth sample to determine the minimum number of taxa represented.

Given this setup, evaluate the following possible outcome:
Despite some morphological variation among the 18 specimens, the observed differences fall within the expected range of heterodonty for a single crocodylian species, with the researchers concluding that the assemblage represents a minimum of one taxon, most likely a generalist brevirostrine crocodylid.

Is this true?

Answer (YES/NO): NO